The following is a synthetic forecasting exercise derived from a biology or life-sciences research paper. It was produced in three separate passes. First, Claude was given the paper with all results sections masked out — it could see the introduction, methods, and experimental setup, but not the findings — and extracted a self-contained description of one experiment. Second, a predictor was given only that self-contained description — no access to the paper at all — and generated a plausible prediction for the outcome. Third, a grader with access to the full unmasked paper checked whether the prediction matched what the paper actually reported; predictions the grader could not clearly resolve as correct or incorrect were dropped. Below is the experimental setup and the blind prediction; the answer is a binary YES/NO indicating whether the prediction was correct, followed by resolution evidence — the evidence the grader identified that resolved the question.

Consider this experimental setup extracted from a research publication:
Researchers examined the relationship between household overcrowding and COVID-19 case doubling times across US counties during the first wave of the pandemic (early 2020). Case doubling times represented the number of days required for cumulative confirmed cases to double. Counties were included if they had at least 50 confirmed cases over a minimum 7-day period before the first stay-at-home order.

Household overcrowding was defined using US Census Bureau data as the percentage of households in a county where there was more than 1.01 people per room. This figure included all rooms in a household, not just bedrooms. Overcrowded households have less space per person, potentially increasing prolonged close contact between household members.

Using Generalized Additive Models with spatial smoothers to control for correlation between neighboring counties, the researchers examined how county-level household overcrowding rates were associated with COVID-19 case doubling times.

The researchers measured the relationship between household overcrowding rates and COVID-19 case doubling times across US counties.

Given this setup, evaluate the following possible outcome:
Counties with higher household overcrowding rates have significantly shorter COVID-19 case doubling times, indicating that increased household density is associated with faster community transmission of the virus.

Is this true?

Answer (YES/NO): YES